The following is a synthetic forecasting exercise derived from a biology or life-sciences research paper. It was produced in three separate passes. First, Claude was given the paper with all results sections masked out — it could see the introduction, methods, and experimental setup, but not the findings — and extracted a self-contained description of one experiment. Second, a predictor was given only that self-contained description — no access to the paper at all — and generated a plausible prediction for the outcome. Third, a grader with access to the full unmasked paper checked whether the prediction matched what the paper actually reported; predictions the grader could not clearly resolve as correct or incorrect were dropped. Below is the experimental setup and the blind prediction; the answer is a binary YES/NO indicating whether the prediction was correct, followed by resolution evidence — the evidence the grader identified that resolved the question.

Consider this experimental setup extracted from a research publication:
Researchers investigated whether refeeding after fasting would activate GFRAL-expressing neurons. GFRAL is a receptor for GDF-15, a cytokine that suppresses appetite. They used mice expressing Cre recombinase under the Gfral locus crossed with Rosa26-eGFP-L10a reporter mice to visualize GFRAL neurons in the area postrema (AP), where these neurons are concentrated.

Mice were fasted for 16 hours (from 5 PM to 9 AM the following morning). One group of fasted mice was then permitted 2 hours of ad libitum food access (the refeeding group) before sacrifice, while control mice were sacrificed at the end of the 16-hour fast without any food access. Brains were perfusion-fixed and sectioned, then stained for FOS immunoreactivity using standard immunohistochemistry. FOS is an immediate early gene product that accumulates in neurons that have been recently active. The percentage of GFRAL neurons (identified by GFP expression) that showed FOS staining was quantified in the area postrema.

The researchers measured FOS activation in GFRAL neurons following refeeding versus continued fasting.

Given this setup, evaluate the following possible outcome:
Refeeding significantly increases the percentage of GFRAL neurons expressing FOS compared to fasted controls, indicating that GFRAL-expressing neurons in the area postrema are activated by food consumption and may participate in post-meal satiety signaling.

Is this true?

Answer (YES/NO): NO